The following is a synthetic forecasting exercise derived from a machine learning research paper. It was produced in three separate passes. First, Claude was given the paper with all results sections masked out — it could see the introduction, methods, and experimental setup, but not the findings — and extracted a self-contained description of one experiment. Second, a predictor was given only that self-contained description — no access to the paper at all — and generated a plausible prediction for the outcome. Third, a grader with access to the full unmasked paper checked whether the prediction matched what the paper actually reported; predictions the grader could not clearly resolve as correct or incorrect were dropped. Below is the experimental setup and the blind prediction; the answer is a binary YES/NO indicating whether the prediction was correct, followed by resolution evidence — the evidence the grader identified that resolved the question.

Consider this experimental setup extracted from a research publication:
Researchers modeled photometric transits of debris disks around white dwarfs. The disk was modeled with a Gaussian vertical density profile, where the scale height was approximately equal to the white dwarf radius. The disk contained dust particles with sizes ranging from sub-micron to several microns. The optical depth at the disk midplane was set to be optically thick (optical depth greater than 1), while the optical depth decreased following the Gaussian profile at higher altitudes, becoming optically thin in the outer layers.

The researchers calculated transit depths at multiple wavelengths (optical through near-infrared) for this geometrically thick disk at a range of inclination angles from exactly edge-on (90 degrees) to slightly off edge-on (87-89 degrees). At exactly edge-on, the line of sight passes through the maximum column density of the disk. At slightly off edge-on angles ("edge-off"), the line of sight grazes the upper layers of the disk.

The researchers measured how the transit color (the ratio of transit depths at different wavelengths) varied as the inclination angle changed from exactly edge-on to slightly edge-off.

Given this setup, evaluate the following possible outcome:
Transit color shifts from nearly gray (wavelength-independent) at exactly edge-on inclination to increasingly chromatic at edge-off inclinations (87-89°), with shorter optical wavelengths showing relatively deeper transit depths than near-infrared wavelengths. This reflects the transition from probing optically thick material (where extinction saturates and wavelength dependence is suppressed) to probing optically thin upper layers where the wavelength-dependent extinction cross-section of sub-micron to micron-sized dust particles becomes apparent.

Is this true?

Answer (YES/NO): YES